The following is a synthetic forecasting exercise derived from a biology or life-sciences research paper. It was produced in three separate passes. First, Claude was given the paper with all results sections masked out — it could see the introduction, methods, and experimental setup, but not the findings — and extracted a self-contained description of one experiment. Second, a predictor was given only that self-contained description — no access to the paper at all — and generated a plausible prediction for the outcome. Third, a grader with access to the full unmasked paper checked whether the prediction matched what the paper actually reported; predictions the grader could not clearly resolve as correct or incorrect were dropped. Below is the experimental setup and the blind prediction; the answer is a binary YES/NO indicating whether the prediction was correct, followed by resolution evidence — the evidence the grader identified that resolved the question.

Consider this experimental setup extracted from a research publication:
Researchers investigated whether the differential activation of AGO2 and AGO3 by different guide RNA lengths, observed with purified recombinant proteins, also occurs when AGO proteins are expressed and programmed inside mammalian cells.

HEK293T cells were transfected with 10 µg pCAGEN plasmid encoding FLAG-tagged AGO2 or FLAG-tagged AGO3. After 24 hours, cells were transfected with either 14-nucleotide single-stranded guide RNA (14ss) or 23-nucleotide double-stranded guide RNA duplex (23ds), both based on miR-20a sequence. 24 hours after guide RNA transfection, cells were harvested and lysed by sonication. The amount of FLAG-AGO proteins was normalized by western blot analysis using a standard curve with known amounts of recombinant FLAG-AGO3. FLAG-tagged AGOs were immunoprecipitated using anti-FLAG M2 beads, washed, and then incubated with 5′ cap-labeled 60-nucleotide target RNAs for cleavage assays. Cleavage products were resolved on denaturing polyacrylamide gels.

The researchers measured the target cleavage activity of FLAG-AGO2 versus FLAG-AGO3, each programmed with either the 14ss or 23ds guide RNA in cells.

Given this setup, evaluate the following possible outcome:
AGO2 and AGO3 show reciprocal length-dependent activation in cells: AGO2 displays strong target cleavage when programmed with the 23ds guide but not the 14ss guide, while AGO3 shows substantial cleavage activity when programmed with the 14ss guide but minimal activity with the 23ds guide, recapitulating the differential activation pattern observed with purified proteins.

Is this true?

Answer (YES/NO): NO